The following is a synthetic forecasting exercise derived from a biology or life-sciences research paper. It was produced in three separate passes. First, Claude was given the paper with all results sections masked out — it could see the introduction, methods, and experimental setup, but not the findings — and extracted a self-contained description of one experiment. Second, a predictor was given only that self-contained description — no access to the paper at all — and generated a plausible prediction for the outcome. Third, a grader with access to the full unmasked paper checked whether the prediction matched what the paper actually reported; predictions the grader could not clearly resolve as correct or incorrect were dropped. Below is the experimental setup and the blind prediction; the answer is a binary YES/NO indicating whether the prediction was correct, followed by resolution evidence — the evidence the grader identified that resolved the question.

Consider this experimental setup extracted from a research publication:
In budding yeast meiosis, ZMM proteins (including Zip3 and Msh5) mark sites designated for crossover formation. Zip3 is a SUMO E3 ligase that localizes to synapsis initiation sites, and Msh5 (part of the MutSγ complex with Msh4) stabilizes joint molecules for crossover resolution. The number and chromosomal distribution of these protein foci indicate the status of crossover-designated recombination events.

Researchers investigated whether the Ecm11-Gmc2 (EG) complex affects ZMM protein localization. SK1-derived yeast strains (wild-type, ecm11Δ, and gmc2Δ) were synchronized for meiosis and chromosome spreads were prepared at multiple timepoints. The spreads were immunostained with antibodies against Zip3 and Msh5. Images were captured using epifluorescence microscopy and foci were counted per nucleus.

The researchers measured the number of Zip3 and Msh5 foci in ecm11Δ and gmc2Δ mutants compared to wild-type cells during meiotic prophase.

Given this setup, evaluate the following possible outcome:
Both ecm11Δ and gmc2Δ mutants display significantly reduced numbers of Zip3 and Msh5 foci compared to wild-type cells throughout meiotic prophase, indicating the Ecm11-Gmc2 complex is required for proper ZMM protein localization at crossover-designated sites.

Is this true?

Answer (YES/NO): NO